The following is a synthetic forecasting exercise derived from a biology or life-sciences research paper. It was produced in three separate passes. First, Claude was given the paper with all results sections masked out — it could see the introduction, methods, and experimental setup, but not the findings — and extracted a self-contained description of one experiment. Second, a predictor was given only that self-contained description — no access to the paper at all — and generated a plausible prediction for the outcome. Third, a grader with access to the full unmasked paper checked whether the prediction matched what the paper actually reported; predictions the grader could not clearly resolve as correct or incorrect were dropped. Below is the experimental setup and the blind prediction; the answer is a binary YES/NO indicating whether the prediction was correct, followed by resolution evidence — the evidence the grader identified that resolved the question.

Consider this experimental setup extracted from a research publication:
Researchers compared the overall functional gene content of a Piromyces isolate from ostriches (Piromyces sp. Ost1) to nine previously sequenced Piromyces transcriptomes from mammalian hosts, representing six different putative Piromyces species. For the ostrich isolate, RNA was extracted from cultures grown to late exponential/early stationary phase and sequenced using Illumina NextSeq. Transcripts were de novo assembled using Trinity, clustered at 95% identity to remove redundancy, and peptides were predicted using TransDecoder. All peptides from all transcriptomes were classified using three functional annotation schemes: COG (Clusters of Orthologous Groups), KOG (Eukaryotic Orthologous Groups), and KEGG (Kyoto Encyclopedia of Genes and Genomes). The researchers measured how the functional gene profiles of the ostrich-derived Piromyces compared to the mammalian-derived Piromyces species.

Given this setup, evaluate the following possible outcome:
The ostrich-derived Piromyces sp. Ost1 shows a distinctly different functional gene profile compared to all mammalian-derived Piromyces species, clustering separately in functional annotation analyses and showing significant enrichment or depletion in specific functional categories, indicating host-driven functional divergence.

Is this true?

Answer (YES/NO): NO